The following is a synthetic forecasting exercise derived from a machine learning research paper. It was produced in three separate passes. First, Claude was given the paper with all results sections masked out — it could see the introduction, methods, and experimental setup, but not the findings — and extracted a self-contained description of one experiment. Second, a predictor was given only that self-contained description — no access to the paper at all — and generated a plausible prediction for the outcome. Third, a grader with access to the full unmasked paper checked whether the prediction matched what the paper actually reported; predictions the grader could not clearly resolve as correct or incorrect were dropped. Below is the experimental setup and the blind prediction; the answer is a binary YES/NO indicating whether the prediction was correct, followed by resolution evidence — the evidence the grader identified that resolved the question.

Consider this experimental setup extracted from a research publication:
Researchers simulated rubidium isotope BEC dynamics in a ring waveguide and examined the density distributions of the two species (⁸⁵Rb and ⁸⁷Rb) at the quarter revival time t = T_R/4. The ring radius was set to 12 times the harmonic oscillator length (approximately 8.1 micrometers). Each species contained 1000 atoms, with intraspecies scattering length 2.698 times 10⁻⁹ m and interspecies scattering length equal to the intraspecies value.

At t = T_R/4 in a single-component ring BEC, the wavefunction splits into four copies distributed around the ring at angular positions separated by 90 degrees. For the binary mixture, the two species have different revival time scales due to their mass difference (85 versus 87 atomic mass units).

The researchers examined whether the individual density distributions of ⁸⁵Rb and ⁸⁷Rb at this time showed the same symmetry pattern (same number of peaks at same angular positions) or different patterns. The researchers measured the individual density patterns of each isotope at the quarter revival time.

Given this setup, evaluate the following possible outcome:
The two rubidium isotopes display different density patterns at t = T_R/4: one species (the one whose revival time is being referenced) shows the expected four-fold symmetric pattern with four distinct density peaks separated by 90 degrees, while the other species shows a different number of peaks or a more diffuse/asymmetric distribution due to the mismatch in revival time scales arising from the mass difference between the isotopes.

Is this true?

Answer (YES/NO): NO